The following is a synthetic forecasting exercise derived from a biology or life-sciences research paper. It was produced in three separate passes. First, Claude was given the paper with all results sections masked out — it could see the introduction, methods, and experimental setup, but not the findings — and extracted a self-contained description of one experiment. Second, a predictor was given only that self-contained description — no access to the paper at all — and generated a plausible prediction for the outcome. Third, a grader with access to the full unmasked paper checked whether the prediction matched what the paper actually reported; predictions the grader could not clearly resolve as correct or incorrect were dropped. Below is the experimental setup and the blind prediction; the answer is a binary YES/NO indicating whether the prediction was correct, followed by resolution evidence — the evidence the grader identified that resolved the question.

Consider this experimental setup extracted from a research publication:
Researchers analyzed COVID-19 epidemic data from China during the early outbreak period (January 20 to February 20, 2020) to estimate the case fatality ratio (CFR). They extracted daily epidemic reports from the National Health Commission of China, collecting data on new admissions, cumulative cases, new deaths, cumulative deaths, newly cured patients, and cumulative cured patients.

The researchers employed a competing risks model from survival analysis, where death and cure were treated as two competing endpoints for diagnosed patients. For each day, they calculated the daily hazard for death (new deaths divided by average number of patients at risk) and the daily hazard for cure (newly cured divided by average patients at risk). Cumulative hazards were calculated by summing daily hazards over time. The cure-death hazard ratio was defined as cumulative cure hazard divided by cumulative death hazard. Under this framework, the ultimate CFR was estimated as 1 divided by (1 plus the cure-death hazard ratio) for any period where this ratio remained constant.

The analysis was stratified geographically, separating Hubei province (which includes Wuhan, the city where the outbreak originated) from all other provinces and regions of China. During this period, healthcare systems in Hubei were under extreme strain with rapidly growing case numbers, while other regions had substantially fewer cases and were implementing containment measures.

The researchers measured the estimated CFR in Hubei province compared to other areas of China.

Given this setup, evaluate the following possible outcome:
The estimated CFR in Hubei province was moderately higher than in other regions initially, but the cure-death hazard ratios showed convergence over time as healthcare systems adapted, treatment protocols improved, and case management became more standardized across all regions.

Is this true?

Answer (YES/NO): NO